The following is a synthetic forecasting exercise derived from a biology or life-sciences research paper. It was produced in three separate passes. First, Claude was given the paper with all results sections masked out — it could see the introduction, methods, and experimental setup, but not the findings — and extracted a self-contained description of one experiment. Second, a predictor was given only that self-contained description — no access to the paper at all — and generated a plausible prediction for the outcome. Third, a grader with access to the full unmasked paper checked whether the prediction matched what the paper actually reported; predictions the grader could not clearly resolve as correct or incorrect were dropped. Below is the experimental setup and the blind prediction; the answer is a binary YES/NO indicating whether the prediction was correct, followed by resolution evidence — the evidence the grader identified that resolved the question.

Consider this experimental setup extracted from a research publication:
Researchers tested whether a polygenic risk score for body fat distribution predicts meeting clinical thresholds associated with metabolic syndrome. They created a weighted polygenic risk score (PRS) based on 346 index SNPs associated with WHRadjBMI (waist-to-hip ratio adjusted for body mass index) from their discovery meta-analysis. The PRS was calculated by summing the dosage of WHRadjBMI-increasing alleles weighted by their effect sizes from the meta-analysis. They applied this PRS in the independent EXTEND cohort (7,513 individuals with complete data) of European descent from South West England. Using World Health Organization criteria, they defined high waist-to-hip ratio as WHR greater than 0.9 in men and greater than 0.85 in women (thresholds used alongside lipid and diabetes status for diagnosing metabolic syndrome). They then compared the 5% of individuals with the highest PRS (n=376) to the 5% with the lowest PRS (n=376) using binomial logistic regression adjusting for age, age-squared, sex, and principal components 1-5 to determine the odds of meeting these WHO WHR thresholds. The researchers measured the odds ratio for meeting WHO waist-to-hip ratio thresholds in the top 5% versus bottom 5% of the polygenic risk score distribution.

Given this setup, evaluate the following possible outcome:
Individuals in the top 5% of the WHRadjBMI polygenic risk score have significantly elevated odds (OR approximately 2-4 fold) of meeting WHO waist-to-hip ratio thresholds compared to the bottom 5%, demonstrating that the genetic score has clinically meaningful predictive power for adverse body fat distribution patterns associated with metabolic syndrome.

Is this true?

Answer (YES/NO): NO